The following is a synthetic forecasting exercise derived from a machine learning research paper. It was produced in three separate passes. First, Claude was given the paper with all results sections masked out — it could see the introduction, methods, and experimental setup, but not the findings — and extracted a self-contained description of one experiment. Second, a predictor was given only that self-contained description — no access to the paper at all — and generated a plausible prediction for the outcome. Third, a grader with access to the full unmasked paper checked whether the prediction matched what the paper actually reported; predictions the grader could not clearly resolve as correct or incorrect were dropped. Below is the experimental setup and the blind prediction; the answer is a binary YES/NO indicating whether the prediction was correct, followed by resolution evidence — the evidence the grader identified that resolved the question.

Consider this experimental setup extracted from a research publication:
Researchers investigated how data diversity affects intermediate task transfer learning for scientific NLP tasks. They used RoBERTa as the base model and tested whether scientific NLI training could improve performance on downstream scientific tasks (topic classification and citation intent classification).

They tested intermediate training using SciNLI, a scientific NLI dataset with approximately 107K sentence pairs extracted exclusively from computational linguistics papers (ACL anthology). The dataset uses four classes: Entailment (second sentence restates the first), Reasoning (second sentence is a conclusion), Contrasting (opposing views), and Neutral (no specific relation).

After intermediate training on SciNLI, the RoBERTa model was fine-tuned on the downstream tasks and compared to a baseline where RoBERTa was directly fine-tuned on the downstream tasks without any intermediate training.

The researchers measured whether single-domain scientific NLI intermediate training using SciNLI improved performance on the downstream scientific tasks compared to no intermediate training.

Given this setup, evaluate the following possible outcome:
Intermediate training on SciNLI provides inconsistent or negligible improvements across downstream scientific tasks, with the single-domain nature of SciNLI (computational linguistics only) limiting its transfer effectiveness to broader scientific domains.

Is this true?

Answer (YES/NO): NO